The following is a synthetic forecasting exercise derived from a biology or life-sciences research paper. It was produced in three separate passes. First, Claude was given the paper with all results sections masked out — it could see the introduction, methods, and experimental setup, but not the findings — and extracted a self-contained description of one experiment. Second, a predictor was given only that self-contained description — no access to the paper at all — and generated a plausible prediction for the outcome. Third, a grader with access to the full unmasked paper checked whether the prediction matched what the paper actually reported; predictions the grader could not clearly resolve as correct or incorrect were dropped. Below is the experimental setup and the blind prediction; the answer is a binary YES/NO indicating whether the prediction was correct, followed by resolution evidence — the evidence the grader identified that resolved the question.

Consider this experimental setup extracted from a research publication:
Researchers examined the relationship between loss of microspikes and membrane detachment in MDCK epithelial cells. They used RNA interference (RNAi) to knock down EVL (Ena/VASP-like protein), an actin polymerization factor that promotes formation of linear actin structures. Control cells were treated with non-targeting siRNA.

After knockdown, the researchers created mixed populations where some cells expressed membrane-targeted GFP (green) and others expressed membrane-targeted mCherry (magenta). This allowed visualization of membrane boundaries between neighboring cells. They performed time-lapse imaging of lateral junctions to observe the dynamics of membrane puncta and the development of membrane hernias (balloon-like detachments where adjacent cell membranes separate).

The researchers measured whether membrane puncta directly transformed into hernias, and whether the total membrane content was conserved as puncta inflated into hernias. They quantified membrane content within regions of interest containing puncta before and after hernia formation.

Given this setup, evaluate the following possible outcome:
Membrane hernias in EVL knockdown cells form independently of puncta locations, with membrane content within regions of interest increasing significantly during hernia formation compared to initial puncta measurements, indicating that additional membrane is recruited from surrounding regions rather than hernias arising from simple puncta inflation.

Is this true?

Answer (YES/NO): NO